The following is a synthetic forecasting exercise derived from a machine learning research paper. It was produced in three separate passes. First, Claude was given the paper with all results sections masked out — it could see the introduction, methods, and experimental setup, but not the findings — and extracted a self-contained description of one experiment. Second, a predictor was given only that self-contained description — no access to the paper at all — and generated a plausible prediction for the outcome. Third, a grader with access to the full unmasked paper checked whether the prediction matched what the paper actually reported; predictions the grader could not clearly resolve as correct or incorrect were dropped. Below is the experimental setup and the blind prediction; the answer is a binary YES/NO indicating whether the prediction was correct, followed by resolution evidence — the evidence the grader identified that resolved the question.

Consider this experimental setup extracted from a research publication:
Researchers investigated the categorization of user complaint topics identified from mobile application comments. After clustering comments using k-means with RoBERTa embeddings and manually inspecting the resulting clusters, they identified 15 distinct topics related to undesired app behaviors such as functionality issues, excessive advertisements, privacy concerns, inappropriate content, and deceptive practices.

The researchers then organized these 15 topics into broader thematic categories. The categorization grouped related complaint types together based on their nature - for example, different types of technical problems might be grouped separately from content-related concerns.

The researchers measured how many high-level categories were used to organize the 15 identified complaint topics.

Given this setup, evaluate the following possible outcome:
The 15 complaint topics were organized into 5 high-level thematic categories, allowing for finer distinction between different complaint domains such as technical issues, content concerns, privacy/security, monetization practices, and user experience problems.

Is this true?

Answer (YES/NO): NO